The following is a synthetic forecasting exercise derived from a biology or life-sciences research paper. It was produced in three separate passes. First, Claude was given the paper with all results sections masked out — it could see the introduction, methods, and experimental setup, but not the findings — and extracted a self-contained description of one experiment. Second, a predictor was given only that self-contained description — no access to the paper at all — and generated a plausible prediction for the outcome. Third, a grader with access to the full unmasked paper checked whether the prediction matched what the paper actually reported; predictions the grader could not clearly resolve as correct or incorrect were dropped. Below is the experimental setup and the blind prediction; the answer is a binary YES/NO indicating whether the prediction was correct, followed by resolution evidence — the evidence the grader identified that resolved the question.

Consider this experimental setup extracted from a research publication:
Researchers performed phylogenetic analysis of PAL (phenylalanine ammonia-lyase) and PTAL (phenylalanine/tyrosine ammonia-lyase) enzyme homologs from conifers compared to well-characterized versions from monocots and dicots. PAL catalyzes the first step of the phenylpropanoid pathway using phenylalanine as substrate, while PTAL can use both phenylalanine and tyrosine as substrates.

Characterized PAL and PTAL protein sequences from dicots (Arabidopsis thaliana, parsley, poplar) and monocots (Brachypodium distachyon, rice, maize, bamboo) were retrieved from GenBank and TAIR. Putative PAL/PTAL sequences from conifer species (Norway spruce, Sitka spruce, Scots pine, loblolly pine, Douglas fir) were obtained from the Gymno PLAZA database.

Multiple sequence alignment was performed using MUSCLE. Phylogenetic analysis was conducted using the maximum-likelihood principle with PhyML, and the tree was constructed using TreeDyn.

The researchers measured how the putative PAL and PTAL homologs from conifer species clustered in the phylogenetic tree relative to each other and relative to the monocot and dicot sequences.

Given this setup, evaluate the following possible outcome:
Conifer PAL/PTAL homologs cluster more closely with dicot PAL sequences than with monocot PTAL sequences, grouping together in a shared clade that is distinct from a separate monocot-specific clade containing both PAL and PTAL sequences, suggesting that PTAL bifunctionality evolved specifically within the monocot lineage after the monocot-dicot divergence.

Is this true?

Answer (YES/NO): NO